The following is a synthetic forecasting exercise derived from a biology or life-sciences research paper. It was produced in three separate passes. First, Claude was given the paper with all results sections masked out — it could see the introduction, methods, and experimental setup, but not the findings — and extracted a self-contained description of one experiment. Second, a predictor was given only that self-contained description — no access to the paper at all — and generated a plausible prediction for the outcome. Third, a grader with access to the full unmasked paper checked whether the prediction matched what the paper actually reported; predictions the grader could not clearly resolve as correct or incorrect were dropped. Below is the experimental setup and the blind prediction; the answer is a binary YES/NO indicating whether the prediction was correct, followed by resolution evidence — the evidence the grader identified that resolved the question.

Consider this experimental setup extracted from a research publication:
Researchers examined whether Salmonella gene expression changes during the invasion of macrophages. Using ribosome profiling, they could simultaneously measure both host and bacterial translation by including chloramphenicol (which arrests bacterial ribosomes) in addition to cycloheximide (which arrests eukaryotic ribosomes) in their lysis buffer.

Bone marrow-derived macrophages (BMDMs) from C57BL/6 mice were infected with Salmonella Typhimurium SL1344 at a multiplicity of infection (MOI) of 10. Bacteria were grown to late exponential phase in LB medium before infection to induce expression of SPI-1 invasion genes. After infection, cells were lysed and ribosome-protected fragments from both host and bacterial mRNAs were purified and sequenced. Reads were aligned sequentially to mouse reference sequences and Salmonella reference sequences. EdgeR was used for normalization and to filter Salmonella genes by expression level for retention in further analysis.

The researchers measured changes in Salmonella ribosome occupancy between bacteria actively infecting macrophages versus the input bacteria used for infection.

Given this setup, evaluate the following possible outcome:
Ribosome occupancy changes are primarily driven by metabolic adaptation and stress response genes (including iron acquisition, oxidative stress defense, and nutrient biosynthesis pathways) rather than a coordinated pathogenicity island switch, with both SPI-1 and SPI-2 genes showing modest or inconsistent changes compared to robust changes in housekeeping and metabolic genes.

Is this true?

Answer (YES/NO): NO